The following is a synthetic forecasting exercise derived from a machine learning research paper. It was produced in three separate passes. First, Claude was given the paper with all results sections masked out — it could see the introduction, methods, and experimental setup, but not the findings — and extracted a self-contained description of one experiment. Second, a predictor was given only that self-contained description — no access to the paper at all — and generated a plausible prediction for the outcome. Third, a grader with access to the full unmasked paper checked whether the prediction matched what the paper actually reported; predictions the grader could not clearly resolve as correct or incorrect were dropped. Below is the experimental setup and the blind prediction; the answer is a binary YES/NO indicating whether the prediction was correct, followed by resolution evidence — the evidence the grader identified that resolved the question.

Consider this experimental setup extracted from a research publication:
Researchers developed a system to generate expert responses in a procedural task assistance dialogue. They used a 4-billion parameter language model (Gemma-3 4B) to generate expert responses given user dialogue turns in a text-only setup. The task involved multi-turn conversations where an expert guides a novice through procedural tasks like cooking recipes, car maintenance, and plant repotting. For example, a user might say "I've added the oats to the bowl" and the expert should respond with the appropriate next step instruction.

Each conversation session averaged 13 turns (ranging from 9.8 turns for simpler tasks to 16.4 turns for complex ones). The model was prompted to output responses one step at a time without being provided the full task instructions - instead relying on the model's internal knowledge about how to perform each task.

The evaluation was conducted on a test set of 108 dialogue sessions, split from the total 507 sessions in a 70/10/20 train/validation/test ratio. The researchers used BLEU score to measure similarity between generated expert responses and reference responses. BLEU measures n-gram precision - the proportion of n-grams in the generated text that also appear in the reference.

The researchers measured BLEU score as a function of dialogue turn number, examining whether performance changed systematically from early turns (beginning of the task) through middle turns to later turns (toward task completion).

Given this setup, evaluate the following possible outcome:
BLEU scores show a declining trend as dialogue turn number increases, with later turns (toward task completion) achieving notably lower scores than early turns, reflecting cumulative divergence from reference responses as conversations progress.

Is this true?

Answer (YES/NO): YES